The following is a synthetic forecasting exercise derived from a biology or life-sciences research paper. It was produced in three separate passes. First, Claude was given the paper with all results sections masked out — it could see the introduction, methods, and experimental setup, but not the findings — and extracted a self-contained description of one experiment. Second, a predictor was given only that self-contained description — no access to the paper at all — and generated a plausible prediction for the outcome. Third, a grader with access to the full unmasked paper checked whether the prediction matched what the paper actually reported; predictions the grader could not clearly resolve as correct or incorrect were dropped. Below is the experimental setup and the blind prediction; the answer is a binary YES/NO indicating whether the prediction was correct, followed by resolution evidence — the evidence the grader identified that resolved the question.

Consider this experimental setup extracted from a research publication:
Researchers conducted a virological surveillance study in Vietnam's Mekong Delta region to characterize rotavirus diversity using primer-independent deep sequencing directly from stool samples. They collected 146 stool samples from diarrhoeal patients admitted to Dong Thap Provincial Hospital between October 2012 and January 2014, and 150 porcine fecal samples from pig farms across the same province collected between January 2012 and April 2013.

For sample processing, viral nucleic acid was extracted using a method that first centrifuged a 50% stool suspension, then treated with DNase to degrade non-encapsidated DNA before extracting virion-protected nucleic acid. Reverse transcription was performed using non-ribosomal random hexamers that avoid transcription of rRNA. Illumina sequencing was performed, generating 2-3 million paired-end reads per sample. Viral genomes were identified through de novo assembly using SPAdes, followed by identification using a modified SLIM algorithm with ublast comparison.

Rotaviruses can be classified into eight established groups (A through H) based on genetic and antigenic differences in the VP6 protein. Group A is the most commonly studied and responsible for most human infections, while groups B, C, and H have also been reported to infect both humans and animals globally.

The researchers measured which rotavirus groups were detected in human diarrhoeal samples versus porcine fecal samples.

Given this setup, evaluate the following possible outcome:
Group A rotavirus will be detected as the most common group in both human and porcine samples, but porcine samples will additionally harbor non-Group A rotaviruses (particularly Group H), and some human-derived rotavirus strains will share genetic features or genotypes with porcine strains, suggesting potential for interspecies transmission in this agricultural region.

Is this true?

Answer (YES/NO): YES